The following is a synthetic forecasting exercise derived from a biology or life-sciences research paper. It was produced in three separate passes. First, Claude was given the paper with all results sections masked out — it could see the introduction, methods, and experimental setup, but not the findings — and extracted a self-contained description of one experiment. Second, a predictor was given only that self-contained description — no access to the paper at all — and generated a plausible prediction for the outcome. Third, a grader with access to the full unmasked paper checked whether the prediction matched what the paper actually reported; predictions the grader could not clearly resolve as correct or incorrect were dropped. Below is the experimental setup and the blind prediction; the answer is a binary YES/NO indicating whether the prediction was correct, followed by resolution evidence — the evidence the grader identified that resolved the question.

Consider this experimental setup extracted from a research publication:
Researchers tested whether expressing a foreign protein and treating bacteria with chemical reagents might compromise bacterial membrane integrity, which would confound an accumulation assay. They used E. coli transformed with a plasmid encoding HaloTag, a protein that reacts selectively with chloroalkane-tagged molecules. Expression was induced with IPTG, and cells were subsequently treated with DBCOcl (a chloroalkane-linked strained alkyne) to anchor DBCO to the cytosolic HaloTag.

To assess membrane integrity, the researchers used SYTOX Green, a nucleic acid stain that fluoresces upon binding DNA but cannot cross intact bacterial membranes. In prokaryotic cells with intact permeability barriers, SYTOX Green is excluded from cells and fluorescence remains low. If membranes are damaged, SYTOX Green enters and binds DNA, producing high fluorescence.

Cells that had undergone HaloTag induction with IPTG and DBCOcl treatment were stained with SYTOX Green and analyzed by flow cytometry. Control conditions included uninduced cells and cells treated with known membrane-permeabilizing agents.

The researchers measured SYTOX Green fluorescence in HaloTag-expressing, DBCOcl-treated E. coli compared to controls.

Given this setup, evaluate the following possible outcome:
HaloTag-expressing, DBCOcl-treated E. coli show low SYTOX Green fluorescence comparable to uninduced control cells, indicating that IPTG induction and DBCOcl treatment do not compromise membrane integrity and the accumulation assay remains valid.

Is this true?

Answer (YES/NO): YES